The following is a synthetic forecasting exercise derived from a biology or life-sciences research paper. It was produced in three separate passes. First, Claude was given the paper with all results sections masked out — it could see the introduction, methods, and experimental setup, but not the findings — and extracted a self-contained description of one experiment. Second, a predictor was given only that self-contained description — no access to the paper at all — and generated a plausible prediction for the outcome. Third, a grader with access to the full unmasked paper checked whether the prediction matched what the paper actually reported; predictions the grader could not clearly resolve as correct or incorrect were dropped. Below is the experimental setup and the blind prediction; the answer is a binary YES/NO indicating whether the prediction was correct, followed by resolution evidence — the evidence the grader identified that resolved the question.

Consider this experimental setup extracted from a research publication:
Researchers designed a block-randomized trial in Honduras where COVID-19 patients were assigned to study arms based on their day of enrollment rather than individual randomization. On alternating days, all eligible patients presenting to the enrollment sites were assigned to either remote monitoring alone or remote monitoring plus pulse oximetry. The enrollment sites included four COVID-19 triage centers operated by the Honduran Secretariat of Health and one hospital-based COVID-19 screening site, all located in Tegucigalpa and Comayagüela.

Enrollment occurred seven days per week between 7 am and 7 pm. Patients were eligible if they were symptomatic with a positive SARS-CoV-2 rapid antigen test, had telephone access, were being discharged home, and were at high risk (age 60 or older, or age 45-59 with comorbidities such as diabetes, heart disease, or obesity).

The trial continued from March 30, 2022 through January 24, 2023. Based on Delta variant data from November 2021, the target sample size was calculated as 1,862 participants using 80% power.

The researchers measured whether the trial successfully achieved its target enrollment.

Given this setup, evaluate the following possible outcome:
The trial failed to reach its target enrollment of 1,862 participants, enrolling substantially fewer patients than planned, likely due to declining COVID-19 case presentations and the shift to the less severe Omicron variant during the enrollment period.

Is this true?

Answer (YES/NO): NO